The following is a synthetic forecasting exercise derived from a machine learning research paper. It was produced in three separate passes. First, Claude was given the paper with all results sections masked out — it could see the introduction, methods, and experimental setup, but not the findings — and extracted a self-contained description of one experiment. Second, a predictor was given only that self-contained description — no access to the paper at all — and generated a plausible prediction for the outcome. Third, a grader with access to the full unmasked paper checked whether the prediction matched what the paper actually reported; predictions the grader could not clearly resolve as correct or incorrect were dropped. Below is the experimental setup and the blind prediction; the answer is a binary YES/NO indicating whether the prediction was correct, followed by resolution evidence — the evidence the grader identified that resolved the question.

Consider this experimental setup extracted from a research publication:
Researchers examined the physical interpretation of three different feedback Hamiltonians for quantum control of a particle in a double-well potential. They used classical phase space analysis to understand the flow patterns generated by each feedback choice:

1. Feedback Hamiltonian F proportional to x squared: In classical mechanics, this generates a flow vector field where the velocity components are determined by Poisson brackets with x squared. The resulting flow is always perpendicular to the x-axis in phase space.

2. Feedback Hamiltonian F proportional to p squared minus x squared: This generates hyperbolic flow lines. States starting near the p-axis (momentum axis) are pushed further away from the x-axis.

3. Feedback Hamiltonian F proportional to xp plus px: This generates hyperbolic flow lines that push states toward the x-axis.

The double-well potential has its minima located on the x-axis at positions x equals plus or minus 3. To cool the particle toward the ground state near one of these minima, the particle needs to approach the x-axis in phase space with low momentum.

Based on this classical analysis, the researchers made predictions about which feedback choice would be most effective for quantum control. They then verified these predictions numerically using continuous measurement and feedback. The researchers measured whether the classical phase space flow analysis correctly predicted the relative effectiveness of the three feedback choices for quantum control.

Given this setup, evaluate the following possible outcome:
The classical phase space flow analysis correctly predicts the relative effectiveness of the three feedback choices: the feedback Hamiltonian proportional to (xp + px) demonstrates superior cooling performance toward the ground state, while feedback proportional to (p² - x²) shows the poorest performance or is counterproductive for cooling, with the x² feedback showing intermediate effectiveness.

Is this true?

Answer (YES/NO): NO